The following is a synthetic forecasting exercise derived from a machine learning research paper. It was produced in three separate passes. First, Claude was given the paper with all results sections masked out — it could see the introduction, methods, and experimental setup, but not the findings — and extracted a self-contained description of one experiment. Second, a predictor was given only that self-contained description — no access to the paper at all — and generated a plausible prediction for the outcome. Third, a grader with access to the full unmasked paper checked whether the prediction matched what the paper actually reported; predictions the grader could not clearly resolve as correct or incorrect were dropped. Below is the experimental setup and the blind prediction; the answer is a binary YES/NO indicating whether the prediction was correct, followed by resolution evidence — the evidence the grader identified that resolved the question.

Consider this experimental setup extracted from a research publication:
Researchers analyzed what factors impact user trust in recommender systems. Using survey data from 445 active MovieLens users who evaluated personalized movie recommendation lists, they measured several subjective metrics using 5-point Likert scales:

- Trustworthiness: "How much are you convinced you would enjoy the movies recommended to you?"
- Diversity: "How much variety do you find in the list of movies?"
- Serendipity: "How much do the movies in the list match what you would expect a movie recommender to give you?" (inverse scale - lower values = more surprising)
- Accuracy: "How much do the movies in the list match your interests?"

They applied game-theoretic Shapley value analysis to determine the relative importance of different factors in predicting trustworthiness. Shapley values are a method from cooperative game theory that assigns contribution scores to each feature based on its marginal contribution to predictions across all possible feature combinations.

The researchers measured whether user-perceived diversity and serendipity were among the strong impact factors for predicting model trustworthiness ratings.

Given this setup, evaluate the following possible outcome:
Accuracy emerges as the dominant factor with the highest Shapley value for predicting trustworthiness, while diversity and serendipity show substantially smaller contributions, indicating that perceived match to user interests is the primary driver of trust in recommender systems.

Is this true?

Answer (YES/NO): NO